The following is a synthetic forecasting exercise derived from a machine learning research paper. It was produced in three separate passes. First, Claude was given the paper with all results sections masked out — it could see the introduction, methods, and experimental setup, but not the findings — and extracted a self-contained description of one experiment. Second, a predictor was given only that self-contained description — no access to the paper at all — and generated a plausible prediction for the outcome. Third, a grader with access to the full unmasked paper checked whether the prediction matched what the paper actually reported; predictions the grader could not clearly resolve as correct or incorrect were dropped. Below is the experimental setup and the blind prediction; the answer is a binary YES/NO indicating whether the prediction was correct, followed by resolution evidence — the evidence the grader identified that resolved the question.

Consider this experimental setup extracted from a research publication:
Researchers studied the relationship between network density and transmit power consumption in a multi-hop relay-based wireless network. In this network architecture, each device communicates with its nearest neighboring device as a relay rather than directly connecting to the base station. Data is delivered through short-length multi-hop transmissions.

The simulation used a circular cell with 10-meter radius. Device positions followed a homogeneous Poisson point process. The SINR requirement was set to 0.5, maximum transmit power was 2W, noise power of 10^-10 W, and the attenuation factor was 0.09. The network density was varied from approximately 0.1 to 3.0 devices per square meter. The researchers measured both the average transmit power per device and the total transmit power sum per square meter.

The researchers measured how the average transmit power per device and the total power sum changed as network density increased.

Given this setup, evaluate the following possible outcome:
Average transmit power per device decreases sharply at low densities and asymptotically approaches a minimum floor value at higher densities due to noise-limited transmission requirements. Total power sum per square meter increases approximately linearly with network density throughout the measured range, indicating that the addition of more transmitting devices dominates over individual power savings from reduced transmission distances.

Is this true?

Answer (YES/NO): NO